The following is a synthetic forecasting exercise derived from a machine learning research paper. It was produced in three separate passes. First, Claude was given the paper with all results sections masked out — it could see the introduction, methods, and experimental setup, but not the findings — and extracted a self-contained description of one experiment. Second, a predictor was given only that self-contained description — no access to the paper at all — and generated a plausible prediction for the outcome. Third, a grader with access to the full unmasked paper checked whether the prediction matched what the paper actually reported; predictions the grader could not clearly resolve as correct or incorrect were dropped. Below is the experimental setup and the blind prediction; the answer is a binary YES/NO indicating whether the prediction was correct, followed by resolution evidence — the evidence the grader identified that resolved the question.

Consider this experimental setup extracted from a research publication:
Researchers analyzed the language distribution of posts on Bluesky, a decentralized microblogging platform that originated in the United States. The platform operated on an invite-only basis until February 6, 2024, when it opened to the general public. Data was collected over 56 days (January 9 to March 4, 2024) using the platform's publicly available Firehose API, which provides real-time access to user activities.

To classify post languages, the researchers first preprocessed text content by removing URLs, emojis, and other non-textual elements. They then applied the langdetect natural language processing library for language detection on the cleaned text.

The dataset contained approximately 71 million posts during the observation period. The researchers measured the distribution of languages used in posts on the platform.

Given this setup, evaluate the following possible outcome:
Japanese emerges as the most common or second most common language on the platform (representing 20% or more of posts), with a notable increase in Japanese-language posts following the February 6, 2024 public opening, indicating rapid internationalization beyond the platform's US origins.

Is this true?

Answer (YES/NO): YES